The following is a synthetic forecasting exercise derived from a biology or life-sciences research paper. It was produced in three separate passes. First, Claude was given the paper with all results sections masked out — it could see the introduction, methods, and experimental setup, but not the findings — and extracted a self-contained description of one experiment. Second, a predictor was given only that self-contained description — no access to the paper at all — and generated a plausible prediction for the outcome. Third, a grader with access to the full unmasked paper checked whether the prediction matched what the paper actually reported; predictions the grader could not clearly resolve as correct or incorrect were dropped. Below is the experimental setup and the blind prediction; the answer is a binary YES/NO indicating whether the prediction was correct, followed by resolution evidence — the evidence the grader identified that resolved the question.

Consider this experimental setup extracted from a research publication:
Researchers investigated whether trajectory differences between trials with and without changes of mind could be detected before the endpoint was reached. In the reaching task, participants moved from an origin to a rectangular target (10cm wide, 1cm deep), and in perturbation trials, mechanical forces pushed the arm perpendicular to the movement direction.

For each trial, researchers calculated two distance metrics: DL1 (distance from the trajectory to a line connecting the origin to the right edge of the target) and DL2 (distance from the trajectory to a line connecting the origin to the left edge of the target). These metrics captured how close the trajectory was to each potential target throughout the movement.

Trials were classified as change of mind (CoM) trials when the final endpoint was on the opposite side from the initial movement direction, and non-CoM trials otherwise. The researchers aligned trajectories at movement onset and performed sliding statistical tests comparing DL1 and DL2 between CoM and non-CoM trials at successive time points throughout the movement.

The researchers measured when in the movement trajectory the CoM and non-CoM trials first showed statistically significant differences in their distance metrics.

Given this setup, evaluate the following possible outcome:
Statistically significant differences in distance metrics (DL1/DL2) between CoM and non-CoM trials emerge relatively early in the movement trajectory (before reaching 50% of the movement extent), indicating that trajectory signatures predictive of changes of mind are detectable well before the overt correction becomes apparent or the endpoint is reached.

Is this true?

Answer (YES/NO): YES